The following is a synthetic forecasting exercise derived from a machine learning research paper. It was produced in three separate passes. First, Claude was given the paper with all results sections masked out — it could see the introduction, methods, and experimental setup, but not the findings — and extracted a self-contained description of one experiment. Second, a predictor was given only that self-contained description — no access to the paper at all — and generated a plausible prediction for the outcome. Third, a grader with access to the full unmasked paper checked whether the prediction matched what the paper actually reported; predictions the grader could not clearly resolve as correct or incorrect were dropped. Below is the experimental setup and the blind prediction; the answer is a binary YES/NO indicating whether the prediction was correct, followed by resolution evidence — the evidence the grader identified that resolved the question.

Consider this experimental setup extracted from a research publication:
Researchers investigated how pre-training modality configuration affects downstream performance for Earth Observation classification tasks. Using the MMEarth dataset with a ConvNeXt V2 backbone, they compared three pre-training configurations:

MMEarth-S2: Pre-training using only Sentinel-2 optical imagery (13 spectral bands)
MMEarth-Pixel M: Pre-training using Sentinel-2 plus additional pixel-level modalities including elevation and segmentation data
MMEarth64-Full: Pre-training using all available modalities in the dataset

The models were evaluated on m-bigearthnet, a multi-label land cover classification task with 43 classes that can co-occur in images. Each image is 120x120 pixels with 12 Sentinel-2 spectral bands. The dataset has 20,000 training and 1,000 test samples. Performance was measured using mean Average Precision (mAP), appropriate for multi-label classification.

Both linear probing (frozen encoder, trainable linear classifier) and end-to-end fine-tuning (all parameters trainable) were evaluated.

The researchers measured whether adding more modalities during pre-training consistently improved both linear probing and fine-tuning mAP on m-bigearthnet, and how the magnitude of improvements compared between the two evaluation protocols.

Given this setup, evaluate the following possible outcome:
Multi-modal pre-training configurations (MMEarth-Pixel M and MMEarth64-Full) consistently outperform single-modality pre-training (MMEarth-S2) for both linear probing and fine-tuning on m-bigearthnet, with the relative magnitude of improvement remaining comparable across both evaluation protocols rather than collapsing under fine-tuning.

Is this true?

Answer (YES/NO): NO